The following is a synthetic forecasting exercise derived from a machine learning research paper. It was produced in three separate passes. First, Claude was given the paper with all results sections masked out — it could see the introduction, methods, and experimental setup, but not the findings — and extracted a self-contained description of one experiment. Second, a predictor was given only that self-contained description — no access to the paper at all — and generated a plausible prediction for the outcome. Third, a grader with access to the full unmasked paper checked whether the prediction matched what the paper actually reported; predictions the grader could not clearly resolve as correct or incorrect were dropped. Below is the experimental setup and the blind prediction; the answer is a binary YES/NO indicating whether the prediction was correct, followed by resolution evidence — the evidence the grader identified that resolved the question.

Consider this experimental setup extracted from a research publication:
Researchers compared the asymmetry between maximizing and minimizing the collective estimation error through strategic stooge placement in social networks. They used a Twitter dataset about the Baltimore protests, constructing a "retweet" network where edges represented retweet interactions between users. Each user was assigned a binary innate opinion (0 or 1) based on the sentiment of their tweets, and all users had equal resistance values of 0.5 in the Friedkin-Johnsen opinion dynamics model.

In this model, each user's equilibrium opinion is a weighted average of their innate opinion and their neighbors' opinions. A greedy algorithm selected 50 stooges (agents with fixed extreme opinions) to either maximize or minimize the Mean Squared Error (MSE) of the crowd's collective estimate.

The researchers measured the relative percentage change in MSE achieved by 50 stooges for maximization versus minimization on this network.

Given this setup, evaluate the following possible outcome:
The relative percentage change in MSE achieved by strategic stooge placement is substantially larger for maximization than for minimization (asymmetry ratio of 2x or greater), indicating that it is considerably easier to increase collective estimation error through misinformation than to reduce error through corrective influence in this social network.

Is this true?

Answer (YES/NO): NO